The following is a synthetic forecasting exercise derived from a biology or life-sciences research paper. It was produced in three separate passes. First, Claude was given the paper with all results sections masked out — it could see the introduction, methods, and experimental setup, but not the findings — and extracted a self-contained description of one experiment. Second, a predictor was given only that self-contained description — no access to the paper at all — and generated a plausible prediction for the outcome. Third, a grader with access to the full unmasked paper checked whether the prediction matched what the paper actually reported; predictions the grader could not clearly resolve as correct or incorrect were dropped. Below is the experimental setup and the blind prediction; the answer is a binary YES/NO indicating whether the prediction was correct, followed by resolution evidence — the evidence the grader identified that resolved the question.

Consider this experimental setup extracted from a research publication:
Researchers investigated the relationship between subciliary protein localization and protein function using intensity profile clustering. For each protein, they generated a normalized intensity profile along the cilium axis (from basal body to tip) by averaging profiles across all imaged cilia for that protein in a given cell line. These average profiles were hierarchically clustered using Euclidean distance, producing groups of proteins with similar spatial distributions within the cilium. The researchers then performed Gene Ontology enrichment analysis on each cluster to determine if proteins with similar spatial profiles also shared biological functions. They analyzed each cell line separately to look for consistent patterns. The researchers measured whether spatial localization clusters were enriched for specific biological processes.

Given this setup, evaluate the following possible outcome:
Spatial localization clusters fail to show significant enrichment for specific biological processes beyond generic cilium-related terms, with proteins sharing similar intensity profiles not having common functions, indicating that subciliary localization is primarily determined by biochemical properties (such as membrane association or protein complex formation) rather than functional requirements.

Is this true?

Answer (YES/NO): NO